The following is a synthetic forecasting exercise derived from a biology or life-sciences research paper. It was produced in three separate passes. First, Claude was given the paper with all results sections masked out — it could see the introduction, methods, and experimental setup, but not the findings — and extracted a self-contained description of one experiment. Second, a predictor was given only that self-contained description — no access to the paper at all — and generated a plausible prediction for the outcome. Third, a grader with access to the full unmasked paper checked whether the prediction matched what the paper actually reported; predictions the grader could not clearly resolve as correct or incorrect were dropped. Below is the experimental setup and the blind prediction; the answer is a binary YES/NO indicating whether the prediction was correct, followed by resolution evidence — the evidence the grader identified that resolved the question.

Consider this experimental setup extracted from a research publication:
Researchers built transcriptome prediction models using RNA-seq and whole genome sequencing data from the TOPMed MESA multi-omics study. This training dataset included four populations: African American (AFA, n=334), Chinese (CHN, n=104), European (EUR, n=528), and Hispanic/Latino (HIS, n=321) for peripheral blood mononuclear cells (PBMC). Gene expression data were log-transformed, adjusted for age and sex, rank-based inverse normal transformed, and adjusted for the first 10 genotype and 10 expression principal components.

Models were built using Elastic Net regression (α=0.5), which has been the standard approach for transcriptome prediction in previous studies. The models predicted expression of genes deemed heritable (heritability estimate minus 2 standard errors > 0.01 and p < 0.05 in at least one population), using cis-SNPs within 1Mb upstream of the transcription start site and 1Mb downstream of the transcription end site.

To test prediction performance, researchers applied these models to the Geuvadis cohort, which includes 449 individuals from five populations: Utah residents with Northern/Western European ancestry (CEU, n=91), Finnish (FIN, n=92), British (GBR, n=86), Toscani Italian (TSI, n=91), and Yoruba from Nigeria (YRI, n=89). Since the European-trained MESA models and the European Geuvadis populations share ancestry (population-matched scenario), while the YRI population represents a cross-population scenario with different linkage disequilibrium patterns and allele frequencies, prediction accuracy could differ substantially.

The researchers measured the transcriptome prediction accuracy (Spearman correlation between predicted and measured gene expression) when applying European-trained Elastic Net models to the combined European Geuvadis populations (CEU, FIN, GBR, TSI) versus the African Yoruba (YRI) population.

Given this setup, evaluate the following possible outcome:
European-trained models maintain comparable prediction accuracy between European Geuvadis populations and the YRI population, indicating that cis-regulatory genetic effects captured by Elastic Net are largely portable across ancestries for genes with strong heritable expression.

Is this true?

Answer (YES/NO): NO